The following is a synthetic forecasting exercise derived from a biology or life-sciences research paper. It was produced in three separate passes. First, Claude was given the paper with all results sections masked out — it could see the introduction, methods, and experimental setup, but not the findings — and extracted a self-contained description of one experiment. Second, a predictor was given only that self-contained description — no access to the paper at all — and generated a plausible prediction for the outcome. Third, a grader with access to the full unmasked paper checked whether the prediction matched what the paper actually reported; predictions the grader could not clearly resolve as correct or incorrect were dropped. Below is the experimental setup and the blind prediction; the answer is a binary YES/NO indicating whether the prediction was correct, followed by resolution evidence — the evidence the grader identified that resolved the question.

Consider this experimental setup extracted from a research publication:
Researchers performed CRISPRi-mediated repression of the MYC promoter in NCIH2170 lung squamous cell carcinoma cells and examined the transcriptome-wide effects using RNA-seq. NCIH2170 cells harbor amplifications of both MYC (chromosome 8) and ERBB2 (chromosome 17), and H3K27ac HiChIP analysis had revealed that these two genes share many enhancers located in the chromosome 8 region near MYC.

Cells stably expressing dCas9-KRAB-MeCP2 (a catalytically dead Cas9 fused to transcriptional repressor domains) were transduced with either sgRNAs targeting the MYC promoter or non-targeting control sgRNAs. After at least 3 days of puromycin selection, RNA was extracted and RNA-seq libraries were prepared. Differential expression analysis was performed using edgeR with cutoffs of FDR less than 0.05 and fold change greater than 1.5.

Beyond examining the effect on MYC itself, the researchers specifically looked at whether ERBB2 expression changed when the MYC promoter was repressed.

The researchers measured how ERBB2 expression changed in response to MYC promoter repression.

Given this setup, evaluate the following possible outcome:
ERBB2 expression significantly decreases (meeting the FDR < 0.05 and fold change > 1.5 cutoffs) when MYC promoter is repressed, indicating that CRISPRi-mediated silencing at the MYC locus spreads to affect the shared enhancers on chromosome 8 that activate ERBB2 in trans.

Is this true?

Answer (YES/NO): NO